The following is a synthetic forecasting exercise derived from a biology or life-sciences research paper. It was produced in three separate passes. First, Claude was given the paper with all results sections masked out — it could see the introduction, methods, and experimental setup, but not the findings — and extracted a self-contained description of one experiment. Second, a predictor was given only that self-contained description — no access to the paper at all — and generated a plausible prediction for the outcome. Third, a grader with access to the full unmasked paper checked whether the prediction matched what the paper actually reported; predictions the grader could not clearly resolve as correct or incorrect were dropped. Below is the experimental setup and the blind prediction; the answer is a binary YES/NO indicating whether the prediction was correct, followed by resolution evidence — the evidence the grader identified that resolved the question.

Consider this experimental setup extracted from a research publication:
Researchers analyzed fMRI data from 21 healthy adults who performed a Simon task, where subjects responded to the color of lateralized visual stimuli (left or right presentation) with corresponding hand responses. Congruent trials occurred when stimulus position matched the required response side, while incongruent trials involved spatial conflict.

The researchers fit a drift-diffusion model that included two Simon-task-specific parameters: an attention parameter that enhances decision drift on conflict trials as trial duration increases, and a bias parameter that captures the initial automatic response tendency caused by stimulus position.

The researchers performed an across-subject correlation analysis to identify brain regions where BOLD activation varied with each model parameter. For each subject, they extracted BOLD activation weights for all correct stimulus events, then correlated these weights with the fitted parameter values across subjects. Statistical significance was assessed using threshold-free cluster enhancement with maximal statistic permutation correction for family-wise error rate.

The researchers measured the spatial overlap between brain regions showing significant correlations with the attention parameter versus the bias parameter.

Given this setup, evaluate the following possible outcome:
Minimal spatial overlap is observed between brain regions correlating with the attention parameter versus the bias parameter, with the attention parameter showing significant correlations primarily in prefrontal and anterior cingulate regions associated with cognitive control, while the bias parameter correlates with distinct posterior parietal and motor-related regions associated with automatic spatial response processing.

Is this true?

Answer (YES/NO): NO